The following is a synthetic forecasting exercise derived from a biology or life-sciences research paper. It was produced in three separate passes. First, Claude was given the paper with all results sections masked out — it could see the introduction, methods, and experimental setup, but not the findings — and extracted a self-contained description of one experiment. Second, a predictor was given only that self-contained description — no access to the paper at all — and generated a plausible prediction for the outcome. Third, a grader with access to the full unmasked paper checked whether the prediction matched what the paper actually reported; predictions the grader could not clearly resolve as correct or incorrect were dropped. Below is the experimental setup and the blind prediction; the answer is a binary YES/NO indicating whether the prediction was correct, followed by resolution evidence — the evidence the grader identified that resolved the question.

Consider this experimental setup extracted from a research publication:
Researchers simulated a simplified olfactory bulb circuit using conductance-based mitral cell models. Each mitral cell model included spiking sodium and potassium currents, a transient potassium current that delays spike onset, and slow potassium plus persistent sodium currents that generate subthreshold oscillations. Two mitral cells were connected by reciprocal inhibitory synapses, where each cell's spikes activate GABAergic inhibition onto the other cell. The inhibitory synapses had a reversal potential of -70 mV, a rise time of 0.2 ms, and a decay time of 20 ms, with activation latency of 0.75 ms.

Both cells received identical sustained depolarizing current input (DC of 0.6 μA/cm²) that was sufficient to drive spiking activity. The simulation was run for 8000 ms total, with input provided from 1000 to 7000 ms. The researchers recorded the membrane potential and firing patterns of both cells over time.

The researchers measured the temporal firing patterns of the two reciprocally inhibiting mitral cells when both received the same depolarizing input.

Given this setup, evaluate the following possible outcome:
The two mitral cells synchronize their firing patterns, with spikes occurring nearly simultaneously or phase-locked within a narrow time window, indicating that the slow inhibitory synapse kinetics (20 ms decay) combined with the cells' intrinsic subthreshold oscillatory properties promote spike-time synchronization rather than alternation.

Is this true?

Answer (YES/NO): NO